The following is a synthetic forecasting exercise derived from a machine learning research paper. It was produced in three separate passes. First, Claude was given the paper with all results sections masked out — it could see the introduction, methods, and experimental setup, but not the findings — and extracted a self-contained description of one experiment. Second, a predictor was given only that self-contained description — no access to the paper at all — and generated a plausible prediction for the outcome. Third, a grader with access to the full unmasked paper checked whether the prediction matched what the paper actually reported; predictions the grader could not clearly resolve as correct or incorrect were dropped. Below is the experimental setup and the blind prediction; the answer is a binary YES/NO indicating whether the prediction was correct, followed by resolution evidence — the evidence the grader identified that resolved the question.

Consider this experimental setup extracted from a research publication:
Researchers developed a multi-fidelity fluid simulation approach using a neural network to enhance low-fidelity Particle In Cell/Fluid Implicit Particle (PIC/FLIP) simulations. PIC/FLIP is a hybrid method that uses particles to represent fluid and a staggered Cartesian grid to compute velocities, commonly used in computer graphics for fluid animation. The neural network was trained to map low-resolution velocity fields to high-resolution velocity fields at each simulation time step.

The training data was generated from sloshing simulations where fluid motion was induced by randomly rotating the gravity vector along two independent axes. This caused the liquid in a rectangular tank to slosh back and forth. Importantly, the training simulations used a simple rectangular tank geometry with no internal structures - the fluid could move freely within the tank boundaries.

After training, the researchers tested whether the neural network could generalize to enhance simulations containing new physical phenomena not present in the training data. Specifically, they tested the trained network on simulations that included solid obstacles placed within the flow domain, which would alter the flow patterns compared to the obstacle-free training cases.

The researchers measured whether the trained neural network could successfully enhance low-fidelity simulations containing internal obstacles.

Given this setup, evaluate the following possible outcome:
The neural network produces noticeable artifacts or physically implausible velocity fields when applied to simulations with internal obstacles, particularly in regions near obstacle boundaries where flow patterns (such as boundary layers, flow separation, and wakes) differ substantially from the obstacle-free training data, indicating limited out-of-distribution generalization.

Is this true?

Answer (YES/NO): YES